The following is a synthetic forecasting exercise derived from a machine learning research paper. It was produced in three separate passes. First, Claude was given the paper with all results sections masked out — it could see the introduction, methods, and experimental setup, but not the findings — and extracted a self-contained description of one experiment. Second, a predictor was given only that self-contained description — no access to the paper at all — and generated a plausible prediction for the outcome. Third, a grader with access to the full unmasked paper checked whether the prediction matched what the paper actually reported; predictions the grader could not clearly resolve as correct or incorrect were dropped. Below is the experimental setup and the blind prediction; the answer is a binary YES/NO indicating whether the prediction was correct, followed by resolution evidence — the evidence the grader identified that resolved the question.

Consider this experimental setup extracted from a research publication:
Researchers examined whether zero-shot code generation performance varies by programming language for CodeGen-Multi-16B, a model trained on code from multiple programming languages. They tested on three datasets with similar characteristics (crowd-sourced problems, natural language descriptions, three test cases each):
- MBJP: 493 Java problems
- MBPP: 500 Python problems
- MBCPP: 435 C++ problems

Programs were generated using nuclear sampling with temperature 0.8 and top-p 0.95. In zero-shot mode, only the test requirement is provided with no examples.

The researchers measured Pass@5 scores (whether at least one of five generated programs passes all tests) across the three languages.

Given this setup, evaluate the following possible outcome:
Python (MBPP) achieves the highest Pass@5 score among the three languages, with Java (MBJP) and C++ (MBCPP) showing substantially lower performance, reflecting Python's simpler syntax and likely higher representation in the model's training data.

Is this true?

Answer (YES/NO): NO